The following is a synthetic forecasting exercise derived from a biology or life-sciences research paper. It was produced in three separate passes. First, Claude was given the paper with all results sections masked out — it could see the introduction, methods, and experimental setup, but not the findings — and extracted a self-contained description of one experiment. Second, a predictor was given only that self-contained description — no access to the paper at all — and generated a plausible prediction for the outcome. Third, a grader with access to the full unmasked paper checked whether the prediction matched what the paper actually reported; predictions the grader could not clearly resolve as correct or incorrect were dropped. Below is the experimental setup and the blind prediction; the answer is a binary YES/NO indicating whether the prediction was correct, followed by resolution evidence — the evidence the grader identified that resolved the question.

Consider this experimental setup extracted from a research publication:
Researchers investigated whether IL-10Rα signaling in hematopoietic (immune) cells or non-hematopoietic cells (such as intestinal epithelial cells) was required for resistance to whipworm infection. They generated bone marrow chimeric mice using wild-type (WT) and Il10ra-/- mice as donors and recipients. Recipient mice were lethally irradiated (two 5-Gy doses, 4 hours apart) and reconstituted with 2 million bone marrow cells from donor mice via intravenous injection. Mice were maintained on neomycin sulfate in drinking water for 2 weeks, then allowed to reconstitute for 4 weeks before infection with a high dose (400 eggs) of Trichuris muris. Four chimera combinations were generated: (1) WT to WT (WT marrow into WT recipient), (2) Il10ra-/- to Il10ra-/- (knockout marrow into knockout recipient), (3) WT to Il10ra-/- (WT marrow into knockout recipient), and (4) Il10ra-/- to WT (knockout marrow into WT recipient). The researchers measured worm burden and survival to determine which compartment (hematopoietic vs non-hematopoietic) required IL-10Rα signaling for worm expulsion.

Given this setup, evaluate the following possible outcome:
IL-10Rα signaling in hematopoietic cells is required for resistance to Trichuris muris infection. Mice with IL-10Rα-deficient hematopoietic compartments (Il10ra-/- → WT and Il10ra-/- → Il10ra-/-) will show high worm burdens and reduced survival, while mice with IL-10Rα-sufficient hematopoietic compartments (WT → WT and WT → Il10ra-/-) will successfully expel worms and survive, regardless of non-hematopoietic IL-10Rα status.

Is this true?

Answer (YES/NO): YES